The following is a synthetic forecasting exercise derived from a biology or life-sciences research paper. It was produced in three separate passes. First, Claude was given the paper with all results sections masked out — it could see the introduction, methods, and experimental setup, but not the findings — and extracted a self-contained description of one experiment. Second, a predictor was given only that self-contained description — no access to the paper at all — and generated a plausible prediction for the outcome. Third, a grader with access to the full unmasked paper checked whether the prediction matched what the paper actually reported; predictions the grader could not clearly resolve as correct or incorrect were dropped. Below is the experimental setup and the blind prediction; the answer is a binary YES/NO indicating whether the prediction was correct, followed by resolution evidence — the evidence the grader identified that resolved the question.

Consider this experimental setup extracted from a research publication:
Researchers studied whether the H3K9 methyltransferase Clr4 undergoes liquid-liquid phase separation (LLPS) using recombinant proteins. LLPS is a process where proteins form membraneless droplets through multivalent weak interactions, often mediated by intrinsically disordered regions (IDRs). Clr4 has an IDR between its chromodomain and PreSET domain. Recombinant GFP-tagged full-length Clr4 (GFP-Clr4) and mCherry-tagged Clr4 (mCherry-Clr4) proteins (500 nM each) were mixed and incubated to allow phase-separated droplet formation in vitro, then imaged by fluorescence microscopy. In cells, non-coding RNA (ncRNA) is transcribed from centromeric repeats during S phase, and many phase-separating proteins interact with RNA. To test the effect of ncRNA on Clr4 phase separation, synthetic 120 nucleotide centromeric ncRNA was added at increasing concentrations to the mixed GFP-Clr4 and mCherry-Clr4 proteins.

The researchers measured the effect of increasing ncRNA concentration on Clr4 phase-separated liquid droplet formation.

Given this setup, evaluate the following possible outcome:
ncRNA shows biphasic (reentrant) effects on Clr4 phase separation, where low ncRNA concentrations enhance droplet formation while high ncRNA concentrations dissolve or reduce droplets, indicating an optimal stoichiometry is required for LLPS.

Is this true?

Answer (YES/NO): NO